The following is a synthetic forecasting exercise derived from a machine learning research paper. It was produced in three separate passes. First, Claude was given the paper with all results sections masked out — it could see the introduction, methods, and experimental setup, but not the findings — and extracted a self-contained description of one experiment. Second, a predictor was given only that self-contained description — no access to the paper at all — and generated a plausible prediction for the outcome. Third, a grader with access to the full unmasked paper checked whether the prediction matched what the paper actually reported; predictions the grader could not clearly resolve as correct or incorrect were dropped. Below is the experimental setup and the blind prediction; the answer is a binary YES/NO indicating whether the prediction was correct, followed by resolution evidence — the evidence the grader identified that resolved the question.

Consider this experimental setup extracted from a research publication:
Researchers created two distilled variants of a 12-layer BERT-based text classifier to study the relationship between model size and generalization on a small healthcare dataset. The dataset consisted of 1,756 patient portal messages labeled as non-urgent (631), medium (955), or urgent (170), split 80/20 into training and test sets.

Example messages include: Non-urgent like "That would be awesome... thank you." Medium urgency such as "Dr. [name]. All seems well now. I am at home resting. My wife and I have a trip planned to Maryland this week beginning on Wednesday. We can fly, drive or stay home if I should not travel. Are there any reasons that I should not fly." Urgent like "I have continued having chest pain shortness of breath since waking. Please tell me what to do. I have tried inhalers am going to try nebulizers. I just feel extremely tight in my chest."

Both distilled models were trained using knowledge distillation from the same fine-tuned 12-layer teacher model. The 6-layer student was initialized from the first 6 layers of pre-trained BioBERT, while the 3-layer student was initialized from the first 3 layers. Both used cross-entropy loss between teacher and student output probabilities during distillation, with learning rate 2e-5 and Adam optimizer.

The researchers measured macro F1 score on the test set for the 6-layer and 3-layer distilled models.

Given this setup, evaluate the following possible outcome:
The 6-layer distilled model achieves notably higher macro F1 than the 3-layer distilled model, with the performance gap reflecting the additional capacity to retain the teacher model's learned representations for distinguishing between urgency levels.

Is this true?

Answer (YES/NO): YES